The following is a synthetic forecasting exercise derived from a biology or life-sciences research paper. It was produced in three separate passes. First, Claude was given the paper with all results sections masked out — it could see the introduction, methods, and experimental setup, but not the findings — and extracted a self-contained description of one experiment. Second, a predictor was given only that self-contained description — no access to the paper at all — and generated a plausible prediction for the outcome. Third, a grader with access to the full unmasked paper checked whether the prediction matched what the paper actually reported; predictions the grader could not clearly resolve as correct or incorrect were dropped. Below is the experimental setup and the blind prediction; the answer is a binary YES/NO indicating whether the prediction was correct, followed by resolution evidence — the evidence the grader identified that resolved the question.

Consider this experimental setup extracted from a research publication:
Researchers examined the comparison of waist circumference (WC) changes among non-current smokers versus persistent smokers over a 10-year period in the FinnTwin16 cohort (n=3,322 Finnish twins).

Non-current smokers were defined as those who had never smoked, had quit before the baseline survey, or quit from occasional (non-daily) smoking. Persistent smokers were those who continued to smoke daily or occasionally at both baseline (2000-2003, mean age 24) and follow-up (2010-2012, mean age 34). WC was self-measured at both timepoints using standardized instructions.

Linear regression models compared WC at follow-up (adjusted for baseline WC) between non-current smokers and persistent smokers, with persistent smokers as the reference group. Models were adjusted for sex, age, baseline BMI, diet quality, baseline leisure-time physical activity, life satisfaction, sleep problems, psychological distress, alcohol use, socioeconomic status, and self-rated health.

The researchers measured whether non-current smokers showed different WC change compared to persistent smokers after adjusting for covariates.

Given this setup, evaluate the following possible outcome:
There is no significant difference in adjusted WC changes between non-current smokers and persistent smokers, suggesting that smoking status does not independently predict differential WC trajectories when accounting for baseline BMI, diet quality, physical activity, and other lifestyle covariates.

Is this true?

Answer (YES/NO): YES